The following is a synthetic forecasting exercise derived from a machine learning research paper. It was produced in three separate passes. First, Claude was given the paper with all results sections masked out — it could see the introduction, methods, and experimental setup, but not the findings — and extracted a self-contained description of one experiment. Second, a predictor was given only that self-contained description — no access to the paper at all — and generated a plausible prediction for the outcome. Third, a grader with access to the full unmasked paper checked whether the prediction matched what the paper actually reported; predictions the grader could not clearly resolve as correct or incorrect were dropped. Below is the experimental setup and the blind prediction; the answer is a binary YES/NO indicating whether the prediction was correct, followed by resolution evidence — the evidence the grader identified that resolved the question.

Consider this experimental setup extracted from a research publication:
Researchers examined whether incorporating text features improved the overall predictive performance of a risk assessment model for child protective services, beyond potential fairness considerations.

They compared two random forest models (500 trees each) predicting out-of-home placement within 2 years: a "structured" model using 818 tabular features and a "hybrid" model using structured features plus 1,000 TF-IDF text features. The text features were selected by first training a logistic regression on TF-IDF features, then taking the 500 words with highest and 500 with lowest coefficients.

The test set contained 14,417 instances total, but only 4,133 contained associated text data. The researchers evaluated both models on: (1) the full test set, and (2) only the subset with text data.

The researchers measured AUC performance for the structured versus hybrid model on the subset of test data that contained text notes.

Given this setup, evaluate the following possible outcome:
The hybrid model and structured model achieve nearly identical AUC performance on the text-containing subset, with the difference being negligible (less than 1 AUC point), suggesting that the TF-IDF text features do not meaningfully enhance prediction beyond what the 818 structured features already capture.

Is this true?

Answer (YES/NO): NO